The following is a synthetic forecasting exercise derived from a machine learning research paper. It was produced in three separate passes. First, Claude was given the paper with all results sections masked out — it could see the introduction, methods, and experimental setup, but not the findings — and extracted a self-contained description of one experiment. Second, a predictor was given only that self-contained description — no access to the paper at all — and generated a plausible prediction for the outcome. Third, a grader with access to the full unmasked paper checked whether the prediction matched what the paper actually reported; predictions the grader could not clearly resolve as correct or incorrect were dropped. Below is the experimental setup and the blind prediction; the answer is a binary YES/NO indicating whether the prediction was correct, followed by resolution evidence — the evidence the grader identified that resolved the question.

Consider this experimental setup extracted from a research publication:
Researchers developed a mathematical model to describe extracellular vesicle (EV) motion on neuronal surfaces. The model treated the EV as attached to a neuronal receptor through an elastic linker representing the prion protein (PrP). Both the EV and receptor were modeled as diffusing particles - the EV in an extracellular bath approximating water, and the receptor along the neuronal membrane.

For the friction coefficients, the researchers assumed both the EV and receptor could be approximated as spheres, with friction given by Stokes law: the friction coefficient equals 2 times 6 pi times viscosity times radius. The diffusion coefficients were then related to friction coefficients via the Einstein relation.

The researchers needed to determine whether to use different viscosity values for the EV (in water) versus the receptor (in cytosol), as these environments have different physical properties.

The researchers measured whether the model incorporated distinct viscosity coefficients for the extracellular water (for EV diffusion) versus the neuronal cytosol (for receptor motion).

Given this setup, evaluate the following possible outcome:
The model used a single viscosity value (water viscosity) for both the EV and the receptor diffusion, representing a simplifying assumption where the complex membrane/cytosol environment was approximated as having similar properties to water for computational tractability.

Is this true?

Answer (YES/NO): NO